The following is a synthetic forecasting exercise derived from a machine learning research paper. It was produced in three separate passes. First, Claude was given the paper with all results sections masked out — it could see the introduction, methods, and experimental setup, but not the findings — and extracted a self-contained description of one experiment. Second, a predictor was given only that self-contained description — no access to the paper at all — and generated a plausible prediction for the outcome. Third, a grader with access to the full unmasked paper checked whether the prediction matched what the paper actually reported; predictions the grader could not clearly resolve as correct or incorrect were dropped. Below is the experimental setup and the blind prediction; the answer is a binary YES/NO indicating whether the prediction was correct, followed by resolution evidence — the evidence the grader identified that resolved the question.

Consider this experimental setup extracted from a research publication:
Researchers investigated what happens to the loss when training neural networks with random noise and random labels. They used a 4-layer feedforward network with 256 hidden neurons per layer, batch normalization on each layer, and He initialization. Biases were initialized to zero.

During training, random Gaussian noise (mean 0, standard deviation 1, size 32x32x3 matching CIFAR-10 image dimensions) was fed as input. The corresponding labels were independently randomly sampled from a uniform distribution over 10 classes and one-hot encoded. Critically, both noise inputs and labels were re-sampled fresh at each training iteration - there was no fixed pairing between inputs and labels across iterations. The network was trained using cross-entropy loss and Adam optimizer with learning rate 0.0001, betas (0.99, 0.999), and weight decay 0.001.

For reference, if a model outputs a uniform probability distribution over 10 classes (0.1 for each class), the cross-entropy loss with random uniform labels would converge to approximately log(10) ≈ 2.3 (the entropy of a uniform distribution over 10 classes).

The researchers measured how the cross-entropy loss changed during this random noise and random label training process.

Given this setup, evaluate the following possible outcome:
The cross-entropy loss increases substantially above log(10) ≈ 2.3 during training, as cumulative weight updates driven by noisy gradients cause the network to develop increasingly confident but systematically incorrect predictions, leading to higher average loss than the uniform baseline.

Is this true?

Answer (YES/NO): NO